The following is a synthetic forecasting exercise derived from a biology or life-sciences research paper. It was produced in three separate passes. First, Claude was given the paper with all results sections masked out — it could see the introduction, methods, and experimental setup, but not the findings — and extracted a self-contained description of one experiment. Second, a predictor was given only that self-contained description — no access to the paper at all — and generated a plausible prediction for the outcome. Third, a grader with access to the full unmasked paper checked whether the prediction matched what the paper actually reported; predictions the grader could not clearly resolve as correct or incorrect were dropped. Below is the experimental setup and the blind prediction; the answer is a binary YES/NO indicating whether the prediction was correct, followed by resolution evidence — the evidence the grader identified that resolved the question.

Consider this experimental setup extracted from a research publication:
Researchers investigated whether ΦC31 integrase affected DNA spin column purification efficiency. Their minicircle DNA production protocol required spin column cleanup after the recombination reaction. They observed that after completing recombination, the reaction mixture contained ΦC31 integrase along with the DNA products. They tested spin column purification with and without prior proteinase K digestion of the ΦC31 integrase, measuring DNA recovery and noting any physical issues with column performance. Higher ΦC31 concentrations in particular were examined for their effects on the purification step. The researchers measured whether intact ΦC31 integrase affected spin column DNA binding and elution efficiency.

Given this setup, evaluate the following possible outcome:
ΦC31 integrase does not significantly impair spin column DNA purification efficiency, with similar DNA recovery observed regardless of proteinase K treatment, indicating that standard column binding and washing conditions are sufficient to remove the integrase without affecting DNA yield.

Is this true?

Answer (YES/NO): NO